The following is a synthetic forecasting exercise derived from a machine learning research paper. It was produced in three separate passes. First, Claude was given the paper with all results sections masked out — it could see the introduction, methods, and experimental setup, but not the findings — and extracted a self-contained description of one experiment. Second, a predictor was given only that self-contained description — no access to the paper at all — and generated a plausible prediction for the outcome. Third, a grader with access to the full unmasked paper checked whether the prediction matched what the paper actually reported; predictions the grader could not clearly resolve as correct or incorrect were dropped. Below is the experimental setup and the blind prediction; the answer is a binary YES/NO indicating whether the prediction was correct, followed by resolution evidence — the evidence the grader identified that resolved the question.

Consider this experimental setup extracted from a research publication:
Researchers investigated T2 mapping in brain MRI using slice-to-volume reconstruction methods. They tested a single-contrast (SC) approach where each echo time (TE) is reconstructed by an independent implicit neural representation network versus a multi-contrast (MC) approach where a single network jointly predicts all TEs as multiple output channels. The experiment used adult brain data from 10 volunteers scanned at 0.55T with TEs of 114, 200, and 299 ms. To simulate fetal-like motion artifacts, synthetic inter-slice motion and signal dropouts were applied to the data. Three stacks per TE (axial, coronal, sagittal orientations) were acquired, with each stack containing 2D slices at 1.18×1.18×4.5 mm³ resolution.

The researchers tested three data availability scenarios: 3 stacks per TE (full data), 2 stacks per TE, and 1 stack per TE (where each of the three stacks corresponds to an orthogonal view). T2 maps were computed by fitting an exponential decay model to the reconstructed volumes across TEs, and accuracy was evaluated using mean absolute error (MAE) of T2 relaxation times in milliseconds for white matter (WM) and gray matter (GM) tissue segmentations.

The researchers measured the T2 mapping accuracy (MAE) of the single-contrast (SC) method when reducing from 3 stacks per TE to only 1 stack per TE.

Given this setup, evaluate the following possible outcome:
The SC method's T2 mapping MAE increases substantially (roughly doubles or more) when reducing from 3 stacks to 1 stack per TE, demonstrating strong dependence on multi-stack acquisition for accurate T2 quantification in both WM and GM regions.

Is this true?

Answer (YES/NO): YES